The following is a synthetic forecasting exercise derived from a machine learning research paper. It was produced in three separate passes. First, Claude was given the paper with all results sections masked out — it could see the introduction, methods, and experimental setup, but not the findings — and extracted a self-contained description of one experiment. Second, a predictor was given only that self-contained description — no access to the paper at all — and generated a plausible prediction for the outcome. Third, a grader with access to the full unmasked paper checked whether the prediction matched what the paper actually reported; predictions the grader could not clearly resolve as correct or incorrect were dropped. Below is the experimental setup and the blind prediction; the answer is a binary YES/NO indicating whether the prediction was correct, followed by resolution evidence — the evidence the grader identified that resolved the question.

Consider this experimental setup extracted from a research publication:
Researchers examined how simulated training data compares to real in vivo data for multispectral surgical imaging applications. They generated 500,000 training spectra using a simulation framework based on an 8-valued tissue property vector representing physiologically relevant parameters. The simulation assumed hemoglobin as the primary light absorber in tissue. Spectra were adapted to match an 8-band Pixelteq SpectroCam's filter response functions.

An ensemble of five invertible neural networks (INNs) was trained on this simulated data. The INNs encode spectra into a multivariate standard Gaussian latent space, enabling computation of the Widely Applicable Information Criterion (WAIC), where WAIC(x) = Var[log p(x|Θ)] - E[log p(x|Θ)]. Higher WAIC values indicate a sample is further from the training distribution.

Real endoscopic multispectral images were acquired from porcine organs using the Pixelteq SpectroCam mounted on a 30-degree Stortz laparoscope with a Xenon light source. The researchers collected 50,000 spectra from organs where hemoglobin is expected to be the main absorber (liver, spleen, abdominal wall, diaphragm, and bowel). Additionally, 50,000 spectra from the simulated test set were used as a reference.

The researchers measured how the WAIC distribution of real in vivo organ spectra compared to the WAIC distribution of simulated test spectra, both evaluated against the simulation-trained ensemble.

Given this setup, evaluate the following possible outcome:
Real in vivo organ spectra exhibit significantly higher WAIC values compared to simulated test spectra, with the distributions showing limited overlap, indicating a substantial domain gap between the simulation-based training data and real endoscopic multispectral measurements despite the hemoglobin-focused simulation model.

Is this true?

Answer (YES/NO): YES